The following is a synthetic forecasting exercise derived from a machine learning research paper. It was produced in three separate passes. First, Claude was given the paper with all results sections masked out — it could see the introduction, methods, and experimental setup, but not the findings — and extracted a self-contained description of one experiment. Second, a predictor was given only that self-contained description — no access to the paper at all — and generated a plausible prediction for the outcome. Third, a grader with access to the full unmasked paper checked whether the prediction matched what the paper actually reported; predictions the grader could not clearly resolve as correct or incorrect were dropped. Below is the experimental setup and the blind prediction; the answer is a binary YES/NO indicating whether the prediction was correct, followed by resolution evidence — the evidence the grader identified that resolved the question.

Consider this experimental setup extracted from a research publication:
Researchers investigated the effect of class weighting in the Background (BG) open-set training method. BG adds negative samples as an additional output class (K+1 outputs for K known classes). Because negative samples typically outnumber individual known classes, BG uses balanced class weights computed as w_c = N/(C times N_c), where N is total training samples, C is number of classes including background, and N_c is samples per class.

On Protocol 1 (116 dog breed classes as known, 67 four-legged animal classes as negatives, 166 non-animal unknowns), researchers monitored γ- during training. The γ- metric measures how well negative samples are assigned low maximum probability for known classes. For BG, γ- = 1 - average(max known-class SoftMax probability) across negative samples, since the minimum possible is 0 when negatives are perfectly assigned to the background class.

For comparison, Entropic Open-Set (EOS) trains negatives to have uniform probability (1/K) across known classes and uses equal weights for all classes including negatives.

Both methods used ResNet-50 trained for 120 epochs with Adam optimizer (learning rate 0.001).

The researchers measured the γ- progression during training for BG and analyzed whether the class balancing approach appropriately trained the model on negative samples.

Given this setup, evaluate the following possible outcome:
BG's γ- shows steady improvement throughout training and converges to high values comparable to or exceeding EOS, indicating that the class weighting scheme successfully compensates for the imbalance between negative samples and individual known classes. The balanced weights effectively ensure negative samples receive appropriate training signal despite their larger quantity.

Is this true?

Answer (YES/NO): NO